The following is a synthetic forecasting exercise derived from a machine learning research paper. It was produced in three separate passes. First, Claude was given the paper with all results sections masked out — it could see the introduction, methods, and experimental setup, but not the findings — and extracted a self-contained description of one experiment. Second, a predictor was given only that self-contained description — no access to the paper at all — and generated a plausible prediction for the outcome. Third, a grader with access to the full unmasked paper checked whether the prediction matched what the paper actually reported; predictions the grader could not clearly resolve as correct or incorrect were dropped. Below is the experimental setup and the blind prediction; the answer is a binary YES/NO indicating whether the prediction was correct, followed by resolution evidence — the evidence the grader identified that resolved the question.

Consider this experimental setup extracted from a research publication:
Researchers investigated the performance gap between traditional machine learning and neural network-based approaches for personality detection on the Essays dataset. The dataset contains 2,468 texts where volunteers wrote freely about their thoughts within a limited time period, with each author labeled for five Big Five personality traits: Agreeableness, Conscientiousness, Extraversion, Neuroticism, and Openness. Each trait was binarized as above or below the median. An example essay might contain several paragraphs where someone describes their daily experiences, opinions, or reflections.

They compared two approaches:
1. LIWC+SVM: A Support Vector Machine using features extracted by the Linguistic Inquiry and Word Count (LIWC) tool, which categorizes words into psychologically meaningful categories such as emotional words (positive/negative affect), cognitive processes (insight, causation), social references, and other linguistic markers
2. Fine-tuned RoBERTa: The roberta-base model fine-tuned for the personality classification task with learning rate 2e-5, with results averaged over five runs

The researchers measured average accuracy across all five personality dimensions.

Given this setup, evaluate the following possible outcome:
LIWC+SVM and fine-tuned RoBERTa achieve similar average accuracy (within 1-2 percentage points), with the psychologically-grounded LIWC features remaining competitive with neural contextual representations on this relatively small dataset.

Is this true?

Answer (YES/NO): NO